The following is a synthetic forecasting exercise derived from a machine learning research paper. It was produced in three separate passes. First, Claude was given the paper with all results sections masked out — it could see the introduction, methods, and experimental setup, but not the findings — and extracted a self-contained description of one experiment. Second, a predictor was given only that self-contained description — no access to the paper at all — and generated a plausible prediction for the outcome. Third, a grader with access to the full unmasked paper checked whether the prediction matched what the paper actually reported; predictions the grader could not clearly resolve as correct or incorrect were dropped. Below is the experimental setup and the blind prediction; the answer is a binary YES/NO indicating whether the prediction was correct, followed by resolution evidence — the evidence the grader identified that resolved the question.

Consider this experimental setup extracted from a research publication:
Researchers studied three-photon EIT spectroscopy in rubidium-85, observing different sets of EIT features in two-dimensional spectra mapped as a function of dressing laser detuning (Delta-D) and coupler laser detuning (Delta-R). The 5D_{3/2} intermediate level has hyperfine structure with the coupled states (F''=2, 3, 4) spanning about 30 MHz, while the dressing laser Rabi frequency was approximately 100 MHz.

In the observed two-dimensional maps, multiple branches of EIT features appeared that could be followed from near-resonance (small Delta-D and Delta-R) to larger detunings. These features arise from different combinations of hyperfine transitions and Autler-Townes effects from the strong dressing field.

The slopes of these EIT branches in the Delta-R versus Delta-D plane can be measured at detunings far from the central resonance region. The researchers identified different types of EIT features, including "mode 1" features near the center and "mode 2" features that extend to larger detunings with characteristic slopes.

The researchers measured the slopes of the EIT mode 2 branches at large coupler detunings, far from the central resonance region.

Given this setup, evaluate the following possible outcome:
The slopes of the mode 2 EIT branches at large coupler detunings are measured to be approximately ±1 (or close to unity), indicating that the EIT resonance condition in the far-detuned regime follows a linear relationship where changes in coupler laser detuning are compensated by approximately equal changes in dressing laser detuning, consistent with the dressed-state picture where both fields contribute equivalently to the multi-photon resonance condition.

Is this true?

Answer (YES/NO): NO